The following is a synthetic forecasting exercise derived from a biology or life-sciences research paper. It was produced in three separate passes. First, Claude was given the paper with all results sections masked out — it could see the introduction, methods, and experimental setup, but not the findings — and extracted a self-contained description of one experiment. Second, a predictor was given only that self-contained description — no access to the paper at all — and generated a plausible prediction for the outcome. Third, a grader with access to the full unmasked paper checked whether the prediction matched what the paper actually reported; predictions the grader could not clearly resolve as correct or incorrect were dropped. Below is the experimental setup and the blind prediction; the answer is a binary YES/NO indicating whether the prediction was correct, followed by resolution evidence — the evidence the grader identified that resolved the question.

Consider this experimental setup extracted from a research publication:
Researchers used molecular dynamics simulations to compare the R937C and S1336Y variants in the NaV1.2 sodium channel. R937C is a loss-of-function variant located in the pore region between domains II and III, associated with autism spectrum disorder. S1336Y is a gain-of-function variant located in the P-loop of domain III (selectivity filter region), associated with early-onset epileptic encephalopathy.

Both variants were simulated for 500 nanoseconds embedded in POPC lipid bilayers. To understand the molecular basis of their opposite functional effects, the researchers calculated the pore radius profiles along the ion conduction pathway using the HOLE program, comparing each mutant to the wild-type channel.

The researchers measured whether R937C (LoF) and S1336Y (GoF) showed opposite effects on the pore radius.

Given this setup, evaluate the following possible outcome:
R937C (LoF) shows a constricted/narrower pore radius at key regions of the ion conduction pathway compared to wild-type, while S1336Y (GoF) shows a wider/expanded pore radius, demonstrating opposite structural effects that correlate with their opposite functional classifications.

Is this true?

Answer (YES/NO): NO